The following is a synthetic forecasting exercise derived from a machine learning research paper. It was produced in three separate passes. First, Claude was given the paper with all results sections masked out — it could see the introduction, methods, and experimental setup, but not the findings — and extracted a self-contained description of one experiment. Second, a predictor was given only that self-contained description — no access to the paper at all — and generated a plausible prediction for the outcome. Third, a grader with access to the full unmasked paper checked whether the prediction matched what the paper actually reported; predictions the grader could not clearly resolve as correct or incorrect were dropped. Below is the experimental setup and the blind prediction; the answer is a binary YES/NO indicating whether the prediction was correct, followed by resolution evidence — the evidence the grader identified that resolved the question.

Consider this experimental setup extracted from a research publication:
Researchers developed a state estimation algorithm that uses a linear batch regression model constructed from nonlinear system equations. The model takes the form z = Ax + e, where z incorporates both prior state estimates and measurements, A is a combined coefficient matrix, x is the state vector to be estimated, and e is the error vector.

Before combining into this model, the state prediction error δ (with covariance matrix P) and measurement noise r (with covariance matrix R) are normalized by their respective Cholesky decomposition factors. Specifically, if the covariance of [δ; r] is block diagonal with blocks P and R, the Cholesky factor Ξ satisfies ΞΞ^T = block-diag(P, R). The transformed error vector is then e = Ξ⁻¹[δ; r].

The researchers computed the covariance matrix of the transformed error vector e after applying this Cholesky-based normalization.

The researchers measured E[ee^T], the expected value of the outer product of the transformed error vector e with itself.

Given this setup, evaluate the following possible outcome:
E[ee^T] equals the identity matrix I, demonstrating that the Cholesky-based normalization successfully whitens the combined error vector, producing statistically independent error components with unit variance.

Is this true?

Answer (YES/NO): YES